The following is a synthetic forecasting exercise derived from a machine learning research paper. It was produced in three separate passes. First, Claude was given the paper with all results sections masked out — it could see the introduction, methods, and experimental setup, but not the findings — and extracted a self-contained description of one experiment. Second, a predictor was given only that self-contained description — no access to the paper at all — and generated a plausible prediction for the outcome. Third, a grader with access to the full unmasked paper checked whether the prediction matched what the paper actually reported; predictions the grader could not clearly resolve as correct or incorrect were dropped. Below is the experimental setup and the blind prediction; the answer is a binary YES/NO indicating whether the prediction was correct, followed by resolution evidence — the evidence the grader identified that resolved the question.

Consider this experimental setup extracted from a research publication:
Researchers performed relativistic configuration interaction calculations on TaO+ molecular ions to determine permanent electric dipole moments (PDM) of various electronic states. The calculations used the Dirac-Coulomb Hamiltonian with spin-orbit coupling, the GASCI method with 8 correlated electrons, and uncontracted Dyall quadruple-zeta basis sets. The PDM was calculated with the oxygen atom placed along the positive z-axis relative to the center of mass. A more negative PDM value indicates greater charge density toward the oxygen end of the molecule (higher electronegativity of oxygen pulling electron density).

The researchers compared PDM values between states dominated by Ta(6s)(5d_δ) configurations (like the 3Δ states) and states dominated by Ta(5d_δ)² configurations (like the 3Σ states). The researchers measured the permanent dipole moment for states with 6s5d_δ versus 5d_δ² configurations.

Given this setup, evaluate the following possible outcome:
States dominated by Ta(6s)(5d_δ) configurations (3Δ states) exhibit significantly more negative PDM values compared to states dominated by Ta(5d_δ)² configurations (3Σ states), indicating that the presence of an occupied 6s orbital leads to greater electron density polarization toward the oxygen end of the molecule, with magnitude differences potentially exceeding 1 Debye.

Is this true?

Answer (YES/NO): NO